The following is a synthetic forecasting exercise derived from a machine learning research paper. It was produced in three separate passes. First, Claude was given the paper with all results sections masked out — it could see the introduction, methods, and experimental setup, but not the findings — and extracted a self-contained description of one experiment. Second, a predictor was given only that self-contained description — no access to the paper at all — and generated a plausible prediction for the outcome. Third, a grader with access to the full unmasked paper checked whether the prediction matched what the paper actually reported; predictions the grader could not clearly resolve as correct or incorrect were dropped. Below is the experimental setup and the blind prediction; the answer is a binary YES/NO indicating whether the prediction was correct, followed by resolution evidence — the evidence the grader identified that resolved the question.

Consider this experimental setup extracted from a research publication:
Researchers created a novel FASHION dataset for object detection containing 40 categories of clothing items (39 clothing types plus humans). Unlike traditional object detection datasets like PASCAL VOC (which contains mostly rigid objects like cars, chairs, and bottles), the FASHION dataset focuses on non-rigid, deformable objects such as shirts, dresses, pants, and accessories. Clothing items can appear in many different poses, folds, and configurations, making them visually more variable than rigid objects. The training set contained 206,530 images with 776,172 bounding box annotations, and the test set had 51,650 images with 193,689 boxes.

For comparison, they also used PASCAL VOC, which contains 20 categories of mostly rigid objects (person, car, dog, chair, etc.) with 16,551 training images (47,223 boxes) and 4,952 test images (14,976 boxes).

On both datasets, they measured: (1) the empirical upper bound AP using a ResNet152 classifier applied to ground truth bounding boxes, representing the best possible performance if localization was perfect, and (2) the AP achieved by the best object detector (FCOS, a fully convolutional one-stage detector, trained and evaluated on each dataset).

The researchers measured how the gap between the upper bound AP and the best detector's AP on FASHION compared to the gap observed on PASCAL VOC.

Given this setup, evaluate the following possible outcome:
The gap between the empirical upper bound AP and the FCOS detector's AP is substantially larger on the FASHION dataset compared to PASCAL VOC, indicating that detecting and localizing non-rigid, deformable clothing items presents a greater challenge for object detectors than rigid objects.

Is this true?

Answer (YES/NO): NO